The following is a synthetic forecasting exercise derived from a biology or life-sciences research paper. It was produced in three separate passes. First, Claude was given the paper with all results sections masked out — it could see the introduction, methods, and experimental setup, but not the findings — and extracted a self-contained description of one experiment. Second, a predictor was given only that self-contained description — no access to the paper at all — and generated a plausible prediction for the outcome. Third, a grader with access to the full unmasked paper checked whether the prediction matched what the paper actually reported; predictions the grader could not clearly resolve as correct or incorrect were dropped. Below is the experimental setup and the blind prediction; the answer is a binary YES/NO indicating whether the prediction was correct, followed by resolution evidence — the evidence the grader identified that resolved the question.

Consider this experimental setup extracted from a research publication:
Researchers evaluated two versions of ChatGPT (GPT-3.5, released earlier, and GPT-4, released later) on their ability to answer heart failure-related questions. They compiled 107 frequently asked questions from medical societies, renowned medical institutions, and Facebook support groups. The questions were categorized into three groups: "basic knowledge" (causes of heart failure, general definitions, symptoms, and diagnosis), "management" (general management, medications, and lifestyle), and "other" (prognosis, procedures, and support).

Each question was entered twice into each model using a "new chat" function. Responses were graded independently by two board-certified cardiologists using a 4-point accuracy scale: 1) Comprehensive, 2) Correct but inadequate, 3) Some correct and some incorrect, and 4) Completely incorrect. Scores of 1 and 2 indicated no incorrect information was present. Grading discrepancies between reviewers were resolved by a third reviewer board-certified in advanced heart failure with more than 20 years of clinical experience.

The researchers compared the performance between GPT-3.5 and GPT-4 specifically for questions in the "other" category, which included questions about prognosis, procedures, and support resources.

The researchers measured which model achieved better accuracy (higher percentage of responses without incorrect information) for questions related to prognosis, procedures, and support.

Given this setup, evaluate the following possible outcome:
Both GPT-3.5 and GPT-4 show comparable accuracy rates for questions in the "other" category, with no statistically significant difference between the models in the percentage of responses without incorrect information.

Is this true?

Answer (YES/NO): NO